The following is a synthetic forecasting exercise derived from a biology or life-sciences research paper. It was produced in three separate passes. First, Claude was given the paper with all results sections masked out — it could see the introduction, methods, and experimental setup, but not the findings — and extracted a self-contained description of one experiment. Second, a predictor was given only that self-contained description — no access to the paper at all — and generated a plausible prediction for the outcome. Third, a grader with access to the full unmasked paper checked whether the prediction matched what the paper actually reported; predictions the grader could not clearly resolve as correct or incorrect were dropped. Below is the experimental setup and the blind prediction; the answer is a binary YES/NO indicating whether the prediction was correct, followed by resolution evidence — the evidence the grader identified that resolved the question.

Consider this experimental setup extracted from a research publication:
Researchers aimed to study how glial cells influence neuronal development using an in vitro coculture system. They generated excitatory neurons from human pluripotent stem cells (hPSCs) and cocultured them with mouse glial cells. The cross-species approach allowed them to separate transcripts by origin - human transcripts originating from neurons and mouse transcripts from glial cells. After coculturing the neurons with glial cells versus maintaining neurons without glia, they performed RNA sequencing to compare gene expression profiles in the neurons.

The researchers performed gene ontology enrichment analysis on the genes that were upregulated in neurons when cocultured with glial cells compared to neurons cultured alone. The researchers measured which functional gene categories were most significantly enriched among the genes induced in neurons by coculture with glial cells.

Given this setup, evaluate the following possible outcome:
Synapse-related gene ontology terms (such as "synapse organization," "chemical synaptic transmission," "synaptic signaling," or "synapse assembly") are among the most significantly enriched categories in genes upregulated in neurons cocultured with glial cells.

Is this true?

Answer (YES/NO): YES